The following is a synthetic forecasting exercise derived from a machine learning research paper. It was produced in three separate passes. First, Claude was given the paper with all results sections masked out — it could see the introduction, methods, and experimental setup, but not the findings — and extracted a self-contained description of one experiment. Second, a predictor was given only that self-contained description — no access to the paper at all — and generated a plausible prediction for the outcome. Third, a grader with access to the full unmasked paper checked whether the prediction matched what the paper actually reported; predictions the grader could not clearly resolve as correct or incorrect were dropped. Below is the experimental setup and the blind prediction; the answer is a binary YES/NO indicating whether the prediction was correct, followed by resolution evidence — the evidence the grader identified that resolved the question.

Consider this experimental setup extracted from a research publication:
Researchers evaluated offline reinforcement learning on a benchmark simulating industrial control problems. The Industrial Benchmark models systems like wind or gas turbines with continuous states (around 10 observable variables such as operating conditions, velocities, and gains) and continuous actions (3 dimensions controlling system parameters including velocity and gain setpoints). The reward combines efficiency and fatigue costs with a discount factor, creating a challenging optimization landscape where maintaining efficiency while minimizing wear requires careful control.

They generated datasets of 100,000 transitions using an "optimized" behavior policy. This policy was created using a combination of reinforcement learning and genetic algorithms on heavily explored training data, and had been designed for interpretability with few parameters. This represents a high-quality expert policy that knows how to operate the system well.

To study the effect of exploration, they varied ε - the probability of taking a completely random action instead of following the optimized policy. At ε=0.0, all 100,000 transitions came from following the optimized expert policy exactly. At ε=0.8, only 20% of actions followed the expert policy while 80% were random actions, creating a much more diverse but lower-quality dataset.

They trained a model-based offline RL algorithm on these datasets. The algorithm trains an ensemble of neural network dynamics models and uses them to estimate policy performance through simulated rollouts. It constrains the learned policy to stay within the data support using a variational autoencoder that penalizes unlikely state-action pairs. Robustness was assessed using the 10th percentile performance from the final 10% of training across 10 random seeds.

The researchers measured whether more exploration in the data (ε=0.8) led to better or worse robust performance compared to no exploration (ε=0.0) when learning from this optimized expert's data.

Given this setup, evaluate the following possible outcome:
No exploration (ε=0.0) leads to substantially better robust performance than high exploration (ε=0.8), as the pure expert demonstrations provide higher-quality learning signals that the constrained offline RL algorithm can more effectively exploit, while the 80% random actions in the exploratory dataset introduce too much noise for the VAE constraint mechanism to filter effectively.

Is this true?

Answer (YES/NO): NO